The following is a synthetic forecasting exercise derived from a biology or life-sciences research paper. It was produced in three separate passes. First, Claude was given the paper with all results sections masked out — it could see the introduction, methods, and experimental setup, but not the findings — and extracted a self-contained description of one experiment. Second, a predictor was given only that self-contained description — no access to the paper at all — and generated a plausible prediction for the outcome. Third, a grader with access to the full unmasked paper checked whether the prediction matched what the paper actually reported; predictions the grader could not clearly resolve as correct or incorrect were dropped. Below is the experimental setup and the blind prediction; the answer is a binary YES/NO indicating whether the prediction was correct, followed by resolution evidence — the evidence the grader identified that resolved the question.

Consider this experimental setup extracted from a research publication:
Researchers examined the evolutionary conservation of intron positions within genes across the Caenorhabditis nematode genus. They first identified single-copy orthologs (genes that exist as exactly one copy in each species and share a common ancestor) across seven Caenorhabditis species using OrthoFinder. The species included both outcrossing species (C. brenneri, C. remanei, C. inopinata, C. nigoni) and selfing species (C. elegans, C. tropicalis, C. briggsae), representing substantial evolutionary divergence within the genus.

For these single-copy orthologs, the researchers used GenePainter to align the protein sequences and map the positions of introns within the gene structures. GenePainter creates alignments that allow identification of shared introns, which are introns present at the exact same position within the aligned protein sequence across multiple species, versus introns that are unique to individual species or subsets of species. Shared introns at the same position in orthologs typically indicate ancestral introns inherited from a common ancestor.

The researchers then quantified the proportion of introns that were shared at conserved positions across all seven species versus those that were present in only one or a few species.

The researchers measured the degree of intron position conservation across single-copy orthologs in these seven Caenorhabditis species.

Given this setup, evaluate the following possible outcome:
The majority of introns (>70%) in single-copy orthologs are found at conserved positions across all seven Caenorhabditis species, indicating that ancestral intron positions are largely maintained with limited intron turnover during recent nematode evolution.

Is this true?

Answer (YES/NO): NO